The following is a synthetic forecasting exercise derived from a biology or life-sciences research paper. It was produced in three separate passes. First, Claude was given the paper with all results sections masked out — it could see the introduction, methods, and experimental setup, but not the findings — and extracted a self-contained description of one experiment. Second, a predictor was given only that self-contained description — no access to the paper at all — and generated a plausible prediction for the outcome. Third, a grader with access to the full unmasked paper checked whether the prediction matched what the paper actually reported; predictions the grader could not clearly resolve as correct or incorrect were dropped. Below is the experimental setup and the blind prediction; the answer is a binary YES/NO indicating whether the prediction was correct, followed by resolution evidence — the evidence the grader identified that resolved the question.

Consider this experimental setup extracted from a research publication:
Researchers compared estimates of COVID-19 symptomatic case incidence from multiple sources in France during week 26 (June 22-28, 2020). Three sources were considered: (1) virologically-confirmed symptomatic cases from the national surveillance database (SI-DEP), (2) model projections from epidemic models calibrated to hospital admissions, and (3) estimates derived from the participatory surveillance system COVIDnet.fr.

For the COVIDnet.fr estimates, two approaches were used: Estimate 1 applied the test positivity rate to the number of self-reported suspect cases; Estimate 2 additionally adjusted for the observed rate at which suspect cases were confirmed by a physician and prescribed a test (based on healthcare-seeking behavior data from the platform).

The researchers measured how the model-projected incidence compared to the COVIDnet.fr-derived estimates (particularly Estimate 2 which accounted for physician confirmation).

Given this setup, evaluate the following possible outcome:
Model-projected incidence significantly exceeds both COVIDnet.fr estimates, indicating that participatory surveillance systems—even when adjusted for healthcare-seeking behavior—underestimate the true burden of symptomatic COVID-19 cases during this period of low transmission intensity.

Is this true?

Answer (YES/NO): NO